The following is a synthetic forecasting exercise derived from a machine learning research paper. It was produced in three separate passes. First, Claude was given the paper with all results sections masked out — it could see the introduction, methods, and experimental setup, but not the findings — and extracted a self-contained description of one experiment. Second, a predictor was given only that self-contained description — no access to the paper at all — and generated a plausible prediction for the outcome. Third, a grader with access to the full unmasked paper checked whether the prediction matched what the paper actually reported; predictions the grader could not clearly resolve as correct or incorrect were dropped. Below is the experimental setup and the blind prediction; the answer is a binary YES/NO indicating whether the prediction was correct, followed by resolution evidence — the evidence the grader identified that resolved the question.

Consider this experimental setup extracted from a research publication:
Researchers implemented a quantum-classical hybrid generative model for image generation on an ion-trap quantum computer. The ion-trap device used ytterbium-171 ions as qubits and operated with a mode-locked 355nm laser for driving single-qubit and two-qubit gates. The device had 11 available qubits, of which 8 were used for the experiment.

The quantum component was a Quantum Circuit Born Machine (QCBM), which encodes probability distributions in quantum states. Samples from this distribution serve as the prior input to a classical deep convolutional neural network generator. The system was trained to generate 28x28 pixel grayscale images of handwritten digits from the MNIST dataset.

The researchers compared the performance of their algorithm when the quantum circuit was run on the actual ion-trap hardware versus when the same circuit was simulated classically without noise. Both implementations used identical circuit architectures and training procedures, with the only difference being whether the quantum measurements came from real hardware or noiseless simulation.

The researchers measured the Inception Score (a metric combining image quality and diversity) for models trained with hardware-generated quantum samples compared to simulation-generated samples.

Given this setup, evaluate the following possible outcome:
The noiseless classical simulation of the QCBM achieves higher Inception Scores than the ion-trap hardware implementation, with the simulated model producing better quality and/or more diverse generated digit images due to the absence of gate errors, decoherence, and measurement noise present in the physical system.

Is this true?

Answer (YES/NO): NO